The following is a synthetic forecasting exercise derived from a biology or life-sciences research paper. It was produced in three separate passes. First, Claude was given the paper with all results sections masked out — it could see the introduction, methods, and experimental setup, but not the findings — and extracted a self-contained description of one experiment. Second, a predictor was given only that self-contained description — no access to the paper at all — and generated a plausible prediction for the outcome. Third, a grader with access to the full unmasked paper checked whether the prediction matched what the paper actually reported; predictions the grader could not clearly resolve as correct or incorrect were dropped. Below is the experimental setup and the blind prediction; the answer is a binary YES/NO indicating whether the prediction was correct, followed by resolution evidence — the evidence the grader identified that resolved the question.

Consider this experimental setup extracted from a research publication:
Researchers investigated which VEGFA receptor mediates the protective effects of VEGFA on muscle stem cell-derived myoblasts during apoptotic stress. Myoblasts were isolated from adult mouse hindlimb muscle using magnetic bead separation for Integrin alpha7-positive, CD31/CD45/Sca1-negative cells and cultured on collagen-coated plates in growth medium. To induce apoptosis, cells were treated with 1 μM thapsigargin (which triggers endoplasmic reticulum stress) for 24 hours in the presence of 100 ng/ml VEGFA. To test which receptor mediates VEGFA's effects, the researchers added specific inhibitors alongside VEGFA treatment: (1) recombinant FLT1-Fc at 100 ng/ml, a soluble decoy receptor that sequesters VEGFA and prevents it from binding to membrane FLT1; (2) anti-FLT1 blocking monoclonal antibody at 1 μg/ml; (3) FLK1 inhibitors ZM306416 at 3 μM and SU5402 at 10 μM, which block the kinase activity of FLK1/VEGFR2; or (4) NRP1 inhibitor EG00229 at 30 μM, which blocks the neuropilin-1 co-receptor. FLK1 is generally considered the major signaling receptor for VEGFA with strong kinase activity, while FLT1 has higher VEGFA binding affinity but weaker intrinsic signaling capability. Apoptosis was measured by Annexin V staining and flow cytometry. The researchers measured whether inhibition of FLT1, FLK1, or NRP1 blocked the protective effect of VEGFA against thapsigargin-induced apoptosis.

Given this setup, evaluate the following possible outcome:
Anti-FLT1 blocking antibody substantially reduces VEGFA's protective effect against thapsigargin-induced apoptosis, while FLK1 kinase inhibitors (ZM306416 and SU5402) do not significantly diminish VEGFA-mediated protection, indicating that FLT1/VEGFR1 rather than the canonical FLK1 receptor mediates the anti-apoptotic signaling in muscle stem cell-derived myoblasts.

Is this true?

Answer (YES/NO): YES